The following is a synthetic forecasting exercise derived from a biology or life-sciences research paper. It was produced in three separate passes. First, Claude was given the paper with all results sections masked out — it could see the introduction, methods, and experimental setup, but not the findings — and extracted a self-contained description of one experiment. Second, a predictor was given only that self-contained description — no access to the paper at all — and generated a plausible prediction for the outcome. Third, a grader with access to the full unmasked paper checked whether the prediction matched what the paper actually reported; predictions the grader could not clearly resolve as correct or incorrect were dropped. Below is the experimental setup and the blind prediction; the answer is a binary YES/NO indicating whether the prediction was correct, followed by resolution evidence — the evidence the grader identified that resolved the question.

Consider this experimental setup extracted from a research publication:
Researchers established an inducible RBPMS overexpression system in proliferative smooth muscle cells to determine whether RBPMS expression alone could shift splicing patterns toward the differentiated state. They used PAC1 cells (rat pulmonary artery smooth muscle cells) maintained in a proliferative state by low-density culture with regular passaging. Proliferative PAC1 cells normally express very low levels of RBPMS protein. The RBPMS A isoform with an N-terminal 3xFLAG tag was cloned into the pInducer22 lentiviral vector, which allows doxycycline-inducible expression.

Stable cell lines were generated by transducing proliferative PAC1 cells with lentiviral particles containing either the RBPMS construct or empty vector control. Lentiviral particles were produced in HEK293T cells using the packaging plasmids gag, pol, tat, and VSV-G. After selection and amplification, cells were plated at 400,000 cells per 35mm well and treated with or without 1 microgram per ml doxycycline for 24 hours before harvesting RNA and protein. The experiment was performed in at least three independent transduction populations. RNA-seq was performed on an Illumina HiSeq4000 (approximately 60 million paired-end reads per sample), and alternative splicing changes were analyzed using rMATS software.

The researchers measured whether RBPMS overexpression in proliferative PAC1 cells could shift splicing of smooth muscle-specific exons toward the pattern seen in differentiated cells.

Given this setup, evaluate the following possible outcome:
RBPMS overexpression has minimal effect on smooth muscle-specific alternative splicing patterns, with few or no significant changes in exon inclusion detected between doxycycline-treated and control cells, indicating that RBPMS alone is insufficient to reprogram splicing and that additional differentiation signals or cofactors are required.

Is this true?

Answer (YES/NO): NO